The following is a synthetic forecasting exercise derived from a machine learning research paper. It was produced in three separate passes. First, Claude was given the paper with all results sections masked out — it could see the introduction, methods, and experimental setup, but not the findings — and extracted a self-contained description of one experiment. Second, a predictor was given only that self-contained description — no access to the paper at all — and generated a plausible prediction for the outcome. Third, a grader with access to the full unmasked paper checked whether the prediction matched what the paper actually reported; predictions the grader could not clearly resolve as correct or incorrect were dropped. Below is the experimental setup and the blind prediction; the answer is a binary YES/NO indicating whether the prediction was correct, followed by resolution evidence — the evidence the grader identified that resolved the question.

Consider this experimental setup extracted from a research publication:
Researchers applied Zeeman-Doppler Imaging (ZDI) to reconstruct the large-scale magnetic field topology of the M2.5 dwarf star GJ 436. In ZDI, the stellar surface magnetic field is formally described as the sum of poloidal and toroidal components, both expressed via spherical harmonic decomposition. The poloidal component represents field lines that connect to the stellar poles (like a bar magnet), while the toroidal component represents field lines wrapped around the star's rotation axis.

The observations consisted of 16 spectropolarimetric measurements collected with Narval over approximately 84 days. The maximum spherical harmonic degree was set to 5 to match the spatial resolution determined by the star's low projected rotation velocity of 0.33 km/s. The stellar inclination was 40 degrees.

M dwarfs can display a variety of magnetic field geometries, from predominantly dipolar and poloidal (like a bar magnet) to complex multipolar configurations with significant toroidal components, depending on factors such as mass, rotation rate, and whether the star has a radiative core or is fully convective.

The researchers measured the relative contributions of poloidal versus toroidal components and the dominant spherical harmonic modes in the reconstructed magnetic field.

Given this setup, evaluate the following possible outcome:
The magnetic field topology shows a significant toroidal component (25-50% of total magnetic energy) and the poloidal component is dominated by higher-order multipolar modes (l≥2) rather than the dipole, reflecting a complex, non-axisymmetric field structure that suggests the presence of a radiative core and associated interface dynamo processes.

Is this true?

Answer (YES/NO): NO